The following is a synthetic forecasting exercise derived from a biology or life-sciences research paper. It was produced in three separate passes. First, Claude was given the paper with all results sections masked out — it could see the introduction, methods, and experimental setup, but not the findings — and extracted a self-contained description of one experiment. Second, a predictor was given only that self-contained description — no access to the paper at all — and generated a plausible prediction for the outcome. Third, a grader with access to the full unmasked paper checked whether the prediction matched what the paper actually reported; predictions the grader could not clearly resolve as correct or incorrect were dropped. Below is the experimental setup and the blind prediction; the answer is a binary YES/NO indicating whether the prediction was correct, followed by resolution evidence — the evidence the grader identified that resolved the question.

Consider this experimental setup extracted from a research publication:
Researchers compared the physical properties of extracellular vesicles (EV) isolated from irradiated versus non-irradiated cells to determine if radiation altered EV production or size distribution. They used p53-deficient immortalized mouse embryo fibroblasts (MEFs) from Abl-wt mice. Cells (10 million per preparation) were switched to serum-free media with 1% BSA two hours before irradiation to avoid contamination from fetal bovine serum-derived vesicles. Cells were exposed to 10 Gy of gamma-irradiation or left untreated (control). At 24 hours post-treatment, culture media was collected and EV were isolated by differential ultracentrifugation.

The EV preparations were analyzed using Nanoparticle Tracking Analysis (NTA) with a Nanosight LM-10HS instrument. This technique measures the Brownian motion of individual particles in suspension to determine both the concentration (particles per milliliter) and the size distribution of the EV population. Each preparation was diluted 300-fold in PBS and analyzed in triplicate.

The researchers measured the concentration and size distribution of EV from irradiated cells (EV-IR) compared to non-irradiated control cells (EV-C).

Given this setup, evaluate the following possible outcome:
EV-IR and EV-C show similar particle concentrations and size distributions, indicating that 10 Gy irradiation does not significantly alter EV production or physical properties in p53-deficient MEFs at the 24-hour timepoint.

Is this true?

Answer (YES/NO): YES